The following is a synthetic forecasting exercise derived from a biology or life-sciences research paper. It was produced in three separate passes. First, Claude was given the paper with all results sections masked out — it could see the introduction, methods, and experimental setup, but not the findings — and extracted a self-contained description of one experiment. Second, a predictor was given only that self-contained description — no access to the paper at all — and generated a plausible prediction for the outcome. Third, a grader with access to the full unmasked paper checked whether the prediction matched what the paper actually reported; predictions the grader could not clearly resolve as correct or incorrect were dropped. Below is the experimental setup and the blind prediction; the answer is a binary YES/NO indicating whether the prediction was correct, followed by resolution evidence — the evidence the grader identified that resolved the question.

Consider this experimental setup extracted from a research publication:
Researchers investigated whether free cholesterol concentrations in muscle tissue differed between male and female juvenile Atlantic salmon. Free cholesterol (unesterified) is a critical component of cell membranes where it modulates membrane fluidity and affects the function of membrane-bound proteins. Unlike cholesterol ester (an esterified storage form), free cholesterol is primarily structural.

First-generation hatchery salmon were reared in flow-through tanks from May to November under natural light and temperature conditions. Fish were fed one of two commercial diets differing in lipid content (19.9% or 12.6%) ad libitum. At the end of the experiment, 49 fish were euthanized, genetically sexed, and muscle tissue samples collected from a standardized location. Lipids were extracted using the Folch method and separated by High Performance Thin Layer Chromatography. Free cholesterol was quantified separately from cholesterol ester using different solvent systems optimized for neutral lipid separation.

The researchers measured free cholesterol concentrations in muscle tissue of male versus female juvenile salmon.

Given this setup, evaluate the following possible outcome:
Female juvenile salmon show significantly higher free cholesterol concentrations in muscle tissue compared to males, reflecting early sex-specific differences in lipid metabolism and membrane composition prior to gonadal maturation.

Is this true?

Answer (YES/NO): NO